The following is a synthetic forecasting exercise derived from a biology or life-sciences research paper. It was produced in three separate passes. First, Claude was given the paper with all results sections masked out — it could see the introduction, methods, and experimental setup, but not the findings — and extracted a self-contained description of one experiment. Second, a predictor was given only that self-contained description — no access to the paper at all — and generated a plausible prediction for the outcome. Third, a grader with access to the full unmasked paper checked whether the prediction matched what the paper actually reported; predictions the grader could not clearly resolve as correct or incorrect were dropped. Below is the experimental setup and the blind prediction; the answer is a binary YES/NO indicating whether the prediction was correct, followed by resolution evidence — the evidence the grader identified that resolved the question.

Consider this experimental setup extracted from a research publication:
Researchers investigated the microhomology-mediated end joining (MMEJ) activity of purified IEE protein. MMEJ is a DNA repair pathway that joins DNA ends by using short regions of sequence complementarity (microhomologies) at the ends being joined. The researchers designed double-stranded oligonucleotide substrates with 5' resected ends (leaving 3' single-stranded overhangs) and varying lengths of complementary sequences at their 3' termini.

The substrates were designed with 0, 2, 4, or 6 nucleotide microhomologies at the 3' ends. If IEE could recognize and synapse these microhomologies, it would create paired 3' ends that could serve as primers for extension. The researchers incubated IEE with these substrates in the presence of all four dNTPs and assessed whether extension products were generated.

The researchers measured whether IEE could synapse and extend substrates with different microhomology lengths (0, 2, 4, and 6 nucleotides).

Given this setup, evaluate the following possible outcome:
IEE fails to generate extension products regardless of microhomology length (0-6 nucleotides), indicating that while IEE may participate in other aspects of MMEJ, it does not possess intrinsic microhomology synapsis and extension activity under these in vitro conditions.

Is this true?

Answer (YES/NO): NO